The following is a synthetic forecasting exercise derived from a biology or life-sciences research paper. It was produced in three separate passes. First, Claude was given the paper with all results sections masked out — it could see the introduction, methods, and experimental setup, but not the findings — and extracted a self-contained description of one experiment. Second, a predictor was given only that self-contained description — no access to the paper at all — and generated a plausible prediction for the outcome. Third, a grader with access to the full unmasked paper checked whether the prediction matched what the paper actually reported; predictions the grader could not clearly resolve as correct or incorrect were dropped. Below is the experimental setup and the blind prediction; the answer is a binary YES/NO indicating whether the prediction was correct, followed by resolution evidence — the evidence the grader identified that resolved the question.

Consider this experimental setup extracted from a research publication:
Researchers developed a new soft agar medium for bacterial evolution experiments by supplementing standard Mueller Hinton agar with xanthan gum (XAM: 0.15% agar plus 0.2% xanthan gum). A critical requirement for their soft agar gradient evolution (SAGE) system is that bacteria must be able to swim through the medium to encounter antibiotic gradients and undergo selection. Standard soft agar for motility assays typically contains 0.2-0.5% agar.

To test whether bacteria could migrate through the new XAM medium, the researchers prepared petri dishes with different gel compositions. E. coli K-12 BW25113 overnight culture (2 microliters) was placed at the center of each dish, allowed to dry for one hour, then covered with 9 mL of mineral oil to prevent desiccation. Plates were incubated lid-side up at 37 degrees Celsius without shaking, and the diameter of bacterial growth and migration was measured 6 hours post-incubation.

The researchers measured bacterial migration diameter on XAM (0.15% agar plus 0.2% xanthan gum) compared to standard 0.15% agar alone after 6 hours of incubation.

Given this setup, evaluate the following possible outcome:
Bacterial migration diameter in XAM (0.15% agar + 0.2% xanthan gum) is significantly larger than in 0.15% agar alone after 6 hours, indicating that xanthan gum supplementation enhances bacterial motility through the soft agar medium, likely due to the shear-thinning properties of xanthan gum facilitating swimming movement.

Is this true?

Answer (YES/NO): NO